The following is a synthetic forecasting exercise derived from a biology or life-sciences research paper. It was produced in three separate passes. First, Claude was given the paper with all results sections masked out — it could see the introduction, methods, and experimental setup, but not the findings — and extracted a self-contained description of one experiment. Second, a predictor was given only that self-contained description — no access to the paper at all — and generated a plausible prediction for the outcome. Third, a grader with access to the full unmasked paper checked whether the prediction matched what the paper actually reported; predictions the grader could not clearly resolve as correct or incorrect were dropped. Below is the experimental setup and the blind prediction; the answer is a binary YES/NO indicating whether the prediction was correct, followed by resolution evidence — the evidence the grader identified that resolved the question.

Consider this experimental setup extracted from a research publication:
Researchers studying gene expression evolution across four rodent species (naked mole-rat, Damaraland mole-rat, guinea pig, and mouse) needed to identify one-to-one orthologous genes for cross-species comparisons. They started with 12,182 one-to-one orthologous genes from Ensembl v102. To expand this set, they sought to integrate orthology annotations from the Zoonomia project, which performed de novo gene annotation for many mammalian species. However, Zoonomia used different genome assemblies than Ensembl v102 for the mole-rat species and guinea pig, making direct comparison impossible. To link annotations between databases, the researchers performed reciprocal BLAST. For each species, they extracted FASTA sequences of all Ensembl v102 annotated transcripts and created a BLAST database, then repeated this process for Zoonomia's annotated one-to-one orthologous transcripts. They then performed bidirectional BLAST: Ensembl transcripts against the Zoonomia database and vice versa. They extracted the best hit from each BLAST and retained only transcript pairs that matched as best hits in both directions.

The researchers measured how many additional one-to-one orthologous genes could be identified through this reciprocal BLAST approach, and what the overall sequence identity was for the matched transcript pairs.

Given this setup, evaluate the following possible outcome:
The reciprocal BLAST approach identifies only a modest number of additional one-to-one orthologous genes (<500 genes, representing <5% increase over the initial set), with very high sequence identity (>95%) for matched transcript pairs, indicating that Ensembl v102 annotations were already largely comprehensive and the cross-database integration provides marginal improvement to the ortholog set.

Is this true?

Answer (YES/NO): NO